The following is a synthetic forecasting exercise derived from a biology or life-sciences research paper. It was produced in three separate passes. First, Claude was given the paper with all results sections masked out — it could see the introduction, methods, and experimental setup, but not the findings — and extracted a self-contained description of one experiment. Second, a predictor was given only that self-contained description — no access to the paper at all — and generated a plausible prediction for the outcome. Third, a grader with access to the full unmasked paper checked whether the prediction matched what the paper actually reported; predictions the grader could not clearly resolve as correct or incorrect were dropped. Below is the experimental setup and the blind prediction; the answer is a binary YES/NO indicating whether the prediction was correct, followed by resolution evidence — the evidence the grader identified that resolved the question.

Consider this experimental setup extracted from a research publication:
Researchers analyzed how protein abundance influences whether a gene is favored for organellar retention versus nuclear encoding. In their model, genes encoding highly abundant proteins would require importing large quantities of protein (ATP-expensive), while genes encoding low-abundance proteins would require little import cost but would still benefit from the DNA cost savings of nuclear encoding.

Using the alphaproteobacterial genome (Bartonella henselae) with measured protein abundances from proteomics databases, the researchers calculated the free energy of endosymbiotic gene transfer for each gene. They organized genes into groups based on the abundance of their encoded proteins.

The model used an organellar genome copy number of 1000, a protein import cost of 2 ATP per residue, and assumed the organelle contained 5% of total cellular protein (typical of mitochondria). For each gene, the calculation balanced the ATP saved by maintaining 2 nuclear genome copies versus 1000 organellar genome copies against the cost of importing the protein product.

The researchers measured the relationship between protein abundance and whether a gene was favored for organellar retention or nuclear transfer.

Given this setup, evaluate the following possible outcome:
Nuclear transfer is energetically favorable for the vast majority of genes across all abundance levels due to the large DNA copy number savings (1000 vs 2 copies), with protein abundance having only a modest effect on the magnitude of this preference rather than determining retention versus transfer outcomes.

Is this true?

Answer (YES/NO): NO